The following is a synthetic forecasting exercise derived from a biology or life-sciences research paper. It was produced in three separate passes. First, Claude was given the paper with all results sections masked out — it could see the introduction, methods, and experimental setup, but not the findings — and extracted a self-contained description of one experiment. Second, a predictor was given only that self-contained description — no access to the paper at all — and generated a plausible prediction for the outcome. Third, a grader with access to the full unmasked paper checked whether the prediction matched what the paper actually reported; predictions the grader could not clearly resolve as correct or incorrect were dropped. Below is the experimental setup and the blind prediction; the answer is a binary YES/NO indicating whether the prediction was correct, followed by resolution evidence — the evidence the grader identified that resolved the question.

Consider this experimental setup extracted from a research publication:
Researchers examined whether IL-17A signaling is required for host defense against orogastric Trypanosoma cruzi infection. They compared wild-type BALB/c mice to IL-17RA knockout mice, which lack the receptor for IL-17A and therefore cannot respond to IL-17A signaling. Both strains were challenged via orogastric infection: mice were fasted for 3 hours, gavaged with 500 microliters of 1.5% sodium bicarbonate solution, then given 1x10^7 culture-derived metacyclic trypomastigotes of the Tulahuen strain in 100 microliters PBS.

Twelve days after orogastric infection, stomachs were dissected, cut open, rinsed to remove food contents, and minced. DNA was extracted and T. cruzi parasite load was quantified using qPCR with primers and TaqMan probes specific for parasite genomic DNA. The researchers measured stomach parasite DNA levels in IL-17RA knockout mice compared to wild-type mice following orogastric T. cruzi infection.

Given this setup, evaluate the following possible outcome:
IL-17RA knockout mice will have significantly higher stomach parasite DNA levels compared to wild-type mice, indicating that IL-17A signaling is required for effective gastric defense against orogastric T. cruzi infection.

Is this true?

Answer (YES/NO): YES